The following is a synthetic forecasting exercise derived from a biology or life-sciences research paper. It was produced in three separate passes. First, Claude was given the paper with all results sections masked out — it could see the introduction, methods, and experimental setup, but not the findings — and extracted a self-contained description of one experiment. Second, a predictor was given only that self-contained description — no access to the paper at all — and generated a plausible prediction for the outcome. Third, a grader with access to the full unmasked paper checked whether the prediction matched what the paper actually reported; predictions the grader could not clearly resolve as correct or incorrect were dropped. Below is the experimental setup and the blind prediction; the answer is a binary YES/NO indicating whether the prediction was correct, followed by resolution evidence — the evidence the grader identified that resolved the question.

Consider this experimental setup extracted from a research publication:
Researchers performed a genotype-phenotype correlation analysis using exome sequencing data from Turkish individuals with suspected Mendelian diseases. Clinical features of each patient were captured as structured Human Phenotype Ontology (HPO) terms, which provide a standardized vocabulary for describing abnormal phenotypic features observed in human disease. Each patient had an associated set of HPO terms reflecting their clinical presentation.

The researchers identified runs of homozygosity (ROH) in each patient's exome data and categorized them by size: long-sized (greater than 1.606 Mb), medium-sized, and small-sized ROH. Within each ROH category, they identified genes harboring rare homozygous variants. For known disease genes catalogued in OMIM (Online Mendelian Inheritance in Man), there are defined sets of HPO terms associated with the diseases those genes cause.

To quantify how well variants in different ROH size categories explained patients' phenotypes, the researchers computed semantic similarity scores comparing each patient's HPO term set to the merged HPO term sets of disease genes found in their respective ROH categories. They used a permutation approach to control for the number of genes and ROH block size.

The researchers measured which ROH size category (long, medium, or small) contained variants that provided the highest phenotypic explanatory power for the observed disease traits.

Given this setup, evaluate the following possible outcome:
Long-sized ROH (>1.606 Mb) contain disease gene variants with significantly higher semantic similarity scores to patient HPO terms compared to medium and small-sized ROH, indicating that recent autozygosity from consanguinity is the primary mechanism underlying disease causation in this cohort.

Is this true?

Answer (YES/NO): YES